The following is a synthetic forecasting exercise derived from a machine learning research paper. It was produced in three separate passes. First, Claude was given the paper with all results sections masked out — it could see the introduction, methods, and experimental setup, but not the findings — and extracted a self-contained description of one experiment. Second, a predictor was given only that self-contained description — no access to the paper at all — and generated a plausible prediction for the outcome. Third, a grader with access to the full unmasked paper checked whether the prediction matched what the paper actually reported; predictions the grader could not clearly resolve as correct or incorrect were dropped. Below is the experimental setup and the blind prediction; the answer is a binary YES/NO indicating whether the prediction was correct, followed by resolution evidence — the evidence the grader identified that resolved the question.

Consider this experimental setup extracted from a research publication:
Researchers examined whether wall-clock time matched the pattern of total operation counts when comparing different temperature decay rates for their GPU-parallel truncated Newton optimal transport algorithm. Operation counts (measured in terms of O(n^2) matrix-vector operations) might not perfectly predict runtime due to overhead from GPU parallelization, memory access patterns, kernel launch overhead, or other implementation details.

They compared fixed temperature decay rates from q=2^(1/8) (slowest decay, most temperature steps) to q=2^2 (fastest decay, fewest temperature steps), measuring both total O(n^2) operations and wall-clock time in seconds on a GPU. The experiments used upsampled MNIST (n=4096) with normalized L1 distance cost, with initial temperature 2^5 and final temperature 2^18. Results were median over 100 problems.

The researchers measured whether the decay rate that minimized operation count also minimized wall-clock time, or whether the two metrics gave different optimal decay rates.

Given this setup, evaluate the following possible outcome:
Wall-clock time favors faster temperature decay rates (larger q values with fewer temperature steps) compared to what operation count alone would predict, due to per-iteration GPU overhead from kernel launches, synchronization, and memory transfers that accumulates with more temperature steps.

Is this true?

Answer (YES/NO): NO